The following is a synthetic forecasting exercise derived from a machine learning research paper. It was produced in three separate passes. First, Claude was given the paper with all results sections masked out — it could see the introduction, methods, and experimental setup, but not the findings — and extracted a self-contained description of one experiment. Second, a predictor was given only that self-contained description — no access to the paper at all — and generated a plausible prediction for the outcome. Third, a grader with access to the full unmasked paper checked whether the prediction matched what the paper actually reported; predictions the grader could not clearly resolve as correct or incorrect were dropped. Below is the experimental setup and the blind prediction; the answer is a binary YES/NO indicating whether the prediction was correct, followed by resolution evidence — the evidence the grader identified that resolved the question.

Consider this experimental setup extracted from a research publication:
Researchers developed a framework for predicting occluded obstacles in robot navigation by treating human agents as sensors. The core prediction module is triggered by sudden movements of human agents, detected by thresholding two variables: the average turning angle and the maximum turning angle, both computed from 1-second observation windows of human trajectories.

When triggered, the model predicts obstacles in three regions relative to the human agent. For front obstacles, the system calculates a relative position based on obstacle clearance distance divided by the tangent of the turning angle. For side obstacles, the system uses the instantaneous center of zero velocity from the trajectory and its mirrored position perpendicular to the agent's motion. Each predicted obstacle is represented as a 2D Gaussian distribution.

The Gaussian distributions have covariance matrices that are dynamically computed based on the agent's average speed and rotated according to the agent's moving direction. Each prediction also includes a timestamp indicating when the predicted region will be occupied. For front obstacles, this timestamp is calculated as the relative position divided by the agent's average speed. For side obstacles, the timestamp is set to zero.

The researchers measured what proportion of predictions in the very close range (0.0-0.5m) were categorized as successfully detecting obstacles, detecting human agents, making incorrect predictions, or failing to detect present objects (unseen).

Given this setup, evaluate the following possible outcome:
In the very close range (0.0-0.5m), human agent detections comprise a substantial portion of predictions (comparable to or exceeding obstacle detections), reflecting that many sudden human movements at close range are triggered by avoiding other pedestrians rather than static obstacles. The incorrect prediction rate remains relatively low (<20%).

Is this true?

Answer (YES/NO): NO